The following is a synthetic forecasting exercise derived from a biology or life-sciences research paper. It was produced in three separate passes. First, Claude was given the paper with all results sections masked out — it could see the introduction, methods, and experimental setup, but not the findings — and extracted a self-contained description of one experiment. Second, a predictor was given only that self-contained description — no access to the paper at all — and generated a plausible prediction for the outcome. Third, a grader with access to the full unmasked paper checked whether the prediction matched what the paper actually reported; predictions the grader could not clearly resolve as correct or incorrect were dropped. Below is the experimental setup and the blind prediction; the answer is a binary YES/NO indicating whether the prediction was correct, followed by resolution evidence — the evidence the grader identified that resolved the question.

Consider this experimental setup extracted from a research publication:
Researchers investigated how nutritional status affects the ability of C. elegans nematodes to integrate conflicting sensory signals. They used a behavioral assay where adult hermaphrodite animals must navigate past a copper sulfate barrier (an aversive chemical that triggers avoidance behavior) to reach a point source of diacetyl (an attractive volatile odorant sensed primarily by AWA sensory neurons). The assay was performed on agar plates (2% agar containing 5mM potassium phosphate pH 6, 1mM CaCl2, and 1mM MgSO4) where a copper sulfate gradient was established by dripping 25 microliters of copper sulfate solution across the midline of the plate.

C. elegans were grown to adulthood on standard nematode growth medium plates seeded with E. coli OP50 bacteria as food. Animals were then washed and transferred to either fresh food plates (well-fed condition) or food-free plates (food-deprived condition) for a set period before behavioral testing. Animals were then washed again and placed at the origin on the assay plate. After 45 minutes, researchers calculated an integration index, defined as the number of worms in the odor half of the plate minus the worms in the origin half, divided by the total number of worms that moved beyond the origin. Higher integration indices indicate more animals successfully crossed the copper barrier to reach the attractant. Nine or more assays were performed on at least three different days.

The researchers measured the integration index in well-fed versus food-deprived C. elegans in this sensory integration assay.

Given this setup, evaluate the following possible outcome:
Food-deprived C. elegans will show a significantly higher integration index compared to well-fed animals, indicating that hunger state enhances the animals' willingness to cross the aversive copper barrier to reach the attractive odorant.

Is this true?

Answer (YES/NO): YES